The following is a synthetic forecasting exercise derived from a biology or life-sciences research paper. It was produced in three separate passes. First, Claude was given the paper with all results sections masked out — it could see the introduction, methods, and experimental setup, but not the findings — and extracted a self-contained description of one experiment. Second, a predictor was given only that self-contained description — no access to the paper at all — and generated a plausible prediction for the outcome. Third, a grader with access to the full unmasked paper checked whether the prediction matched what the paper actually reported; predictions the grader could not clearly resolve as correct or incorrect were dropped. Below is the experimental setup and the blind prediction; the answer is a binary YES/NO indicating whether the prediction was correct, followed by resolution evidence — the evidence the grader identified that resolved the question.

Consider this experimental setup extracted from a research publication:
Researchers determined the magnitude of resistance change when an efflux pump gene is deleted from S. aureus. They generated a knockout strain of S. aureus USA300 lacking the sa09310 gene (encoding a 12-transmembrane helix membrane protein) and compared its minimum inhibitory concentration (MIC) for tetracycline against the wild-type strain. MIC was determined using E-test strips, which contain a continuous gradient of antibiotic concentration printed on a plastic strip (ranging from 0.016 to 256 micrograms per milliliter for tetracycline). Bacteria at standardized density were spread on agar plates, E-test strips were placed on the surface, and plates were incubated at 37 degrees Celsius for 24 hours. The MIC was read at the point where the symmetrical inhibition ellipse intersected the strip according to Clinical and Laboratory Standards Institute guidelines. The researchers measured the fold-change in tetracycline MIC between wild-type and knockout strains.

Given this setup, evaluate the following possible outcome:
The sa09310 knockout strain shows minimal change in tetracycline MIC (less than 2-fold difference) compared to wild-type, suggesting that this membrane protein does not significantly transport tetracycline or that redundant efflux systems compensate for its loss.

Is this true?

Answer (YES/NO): NO